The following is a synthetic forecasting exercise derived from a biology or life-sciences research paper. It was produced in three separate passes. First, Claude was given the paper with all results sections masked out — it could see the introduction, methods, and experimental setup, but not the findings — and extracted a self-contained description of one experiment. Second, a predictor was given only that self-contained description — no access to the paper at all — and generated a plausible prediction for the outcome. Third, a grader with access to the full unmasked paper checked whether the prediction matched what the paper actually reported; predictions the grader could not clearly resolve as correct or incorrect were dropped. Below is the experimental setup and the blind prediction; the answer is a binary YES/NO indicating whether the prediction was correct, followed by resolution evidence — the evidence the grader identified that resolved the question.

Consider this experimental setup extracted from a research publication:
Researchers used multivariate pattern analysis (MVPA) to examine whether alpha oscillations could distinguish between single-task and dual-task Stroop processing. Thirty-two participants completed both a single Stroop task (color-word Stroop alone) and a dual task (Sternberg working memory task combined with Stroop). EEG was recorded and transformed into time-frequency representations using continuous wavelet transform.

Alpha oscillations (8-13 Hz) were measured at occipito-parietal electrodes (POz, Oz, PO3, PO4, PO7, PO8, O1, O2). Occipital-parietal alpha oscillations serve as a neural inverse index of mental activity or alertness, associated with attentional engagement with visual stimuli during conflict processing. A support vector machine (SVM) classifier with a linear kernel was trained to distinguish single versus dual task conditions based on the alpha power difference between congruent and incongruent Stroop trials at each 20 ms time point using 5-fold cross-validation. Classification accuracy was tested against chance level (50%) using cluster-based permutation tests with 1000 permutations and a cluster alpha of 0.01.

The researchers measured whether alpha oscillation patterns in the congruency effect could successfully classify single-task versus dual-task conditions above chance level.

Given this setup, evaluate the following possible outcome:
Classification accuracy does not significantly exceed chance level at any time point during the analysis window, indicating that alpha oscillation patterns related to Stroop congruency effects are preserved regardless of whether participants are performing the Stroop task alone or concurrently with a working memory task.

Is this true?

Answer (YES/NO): YES